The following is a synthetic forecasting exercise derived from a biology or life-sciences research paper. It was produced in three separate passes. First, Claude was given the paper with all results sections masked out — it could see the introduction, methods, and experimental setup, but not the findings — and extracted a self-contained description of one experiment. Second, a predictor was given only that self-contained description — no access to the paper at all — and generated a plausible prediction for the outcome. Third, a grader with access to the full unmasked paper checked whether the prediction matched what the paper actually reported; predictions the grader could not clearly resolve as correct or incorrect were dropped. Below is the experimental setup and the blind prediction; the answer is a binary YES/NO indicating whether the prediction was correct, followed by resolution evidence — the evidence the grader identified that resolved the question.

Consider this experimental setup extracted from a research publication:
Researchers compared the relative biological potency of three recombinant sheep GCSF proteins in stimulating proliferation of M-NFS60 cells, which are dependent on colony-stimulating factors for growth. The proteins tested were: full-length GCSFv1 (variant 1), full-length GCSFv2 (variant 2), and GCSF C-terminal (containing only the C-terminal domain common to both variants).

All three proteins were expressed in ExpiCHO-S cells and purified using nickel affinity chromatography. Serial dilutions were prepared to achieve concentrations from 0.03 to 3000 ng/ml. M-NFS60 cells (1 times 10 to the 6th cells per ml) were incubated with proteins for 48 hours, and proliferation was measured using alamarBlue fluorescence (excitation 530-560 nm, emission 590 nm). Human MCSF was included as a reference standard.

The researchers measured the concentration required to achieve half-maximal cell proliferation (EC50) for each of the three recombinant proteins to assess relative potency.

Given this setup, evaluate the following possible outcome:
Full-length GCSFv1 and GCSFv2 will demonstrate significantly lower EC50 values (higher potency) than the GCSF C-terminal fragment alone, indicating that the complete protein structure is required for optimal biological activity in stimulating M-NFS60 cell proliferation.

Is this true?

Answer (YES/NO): NO